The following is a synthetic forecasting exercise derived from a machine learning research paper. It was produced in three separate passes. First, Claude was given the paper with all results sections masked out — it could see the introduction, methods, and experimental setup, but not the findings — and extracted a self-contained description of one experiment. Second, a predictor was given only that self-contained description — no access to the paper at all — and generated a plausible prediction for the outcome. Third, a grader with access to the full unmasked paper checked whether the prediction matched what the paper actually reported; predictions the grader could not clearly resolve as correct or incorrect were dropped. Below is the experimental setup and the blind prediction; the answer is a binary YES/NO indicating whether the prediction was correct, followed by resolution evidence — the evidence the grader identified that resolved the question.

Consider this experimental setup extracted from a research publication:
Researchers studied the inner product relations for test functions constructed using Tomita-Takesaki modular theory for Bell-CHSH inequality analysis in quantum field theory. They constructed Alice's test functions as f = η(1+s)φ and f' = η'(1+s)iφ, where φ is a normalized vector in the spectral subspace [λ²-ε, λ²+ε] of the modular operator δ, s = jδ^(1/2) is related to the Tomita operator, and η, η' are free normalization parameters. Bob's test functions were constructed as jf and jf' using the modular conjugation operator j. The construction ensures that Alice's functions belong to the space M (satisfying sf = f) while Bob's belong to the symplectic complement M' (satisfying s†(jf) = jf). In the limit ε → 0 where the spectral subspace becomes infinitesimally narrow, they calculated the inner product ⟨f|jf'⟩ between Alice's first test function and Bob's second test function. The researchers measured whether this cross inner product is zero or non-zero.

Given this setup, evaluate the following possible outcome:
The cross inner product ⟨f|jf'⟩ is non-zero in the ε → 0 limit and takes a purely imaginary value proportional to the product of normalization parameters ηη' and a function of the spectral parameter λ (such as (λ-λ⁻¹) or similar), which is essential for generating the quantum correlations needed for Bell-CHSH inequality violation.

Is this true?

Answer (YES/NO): NO